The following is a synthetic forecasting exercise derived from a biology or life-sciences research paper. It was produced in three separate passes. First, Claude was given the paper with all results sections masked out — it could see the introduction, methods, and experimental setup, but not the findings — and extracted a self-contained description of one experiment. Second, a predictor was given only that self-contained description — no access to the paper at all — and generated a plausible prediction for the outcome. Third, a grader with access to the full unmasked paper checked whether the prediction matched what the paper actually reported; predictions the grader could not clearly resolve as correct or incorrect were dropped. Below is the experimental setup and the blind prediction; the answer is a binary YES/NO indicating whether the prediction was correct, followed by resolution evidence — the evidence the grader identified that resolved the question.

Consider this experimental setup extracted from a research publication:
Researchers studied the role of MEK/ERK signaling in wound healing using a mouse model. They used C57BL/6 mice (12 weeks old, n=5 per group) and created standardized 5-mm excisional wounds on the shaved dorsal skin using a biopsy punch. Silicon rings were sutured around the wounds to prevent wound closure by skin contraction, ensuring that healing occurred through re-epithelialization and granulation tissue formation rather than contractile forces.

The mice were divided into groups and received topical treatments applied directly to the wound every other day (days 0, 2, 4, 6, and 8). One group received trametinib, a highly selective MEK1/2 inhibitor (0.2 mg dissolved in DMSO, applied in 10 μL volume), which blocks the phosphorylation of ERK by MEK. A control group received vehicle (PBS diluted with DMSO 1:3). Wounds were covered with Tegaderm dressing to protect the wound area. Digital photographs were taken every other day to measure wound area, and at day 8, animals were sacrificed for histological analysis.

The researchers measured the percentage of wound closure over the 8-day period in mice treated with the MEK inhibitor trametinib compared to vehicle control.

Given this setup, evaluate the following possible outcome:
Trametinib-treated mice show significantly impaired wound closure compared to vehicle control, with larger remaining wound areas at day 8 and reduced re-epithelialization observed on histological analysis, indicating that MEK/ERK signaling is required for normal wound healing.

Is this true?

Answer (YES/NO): YES